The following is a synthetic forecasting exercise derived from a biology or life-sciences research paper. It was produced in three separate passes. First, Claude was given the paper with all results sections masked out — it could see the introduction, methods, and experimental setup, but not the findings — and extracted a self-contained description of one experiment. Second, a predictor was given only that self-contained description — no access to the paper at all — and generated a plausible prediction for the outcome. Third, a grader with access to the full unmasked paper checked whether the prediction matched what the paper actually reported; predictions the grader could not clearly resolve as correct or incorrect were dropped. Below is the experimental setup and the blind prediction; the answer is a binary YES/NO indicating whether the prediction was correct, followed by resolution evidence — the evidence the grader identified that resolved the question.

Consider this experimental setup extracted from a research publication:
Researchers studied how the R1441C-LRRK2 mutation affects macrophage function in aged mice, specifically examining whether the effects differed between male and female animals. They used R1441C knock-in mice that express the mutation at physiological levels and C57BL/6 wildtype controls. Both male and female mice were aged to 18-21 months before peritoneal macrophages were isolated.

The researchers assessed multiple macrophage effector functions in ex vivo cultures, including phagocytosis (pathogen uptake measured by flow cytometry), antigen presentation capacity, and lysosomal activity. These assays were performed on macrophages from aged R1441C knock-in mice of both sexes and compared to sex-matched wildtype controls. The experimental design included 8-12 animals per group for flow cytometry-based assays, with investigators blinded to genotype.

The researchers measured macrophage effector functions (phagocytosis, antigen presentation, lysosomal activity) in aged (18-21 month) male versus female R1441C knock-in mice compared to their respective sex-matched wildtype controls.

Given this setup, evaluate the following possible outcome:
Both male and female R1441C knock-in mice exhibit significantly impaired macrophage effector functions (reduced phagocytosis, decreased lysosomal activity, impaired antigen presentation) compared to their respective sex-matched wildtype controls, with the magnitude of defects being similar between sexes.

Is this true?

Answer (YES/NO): NO